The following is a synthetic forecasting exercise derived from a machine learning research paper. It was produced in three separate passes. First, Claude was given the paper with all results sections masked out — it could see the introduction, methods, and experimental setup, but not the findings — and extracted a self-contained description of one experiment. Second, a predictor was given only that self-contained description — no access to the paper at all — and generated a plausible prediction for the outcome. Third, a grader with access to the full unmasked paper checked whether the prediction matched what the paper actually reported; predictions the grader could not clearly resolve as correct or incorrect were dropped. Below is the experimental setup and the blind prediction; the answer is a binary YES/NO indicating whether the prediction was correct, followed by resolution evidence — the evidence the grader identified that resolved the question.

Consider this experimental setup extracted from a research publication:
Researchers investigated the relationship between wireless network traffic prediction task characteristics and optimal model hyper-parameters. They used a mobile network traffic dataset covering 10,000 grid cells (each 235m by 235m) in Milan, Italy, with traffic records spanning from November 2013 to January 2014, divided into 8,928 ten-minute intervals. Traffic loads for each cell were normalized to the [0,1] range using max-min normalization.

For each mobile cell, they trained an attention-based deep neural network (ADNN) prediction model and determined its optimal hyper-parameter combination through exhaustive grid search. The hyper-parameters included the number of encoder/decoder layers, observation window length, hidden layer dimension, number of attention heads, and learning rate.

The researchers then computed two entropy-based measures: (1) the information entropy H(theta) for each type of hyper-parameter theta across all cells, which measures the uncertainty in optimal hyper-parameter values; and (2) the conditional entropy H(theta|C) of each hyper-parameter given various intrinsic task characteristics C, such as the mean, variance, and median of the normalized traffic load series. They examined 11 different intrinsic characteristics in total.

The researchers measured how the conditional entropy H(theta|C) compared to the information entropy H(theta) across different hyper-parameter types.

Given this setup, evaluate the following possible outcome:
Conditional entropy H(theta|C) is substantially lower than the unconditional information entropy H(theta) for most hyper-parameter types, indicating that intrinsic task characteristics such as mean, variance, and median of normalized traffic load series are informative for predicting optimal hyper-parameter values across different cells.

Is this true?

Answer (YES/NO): YES